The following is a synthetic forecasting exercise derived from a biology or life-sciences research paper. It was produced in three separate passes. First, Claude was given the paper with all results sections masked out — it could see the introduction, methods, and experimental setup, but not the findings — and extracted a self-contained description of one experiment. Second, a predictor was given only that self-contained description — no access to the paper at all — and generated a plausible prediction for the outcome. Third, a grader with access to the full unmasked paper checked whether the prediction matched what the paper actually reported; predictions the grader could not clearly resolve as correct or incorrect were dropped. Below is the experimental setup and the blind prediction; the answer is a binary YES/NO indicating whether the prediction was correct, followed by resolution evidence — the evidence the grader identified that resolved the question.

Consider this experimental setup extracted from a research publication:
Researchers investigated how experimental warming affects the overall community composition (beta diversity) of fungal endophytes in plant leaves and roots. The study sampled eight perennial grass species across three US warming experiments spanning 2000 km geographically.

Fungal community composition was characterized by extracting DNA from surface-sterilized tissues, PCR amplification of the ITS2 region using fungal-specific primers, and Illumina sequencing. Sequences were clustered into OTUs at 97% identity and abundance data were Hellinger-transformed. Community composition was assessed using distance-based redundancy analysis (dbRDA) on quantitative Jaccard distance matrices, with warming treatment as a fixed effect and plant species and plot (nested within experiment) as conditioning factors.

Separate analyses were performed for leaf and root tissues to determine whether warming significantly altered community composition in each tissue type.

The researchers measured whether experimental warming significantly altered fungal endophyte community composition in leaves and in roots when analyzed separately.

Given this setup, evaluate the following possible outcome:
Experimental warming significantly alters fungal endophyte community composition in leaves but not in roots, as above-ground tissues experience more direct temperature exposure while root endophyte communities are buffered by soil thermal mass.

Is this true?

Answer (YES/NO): NO